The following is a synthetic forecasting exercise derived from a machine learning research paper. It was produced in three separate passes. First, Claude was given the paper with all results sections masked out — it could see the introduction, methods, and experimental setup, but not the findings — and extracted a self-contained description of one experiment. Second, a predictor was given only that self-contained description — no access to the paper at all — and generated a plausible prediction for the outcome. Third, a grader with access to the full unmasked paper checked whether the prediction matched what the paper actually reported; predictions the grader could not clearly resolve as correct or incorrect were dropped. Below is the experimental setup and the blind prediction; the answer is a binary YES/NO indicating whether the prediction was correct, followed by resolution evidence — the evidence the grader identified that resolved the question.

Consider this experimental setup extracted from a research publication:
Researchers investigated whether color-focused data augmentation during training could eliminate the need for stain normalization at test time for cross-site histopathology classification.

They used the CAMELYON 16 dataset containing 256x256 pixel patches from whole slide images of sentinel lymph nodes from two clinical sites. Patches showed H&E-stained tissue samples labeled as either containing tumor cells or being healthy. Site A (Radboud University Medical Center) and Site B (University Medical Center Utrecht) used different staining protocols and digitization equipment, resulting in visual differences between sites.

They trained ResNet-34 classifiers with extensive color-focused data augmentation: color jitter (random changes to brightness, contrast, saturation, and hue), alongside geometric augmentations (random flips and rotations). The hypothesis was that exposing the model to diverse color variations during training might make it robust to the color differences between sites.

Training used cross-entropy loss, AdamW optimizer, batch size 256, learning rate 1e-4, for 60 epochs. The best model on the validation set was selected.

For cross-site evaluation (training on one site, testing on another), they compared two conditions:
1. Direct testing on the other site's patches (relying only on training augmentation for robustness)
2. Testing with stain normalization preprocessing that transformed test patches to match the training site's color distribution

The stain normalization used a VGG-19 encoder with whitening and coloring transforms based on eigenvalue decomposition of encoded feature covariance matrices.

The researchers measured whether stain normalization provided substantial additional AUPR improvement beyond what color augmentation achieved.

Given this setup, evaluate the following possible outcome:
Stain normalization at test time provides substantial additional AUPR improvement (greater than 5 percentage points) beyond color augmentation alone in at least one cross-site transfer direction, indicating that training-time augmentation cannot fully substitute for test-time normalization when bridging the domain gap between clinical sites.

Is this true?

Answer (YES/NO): YES